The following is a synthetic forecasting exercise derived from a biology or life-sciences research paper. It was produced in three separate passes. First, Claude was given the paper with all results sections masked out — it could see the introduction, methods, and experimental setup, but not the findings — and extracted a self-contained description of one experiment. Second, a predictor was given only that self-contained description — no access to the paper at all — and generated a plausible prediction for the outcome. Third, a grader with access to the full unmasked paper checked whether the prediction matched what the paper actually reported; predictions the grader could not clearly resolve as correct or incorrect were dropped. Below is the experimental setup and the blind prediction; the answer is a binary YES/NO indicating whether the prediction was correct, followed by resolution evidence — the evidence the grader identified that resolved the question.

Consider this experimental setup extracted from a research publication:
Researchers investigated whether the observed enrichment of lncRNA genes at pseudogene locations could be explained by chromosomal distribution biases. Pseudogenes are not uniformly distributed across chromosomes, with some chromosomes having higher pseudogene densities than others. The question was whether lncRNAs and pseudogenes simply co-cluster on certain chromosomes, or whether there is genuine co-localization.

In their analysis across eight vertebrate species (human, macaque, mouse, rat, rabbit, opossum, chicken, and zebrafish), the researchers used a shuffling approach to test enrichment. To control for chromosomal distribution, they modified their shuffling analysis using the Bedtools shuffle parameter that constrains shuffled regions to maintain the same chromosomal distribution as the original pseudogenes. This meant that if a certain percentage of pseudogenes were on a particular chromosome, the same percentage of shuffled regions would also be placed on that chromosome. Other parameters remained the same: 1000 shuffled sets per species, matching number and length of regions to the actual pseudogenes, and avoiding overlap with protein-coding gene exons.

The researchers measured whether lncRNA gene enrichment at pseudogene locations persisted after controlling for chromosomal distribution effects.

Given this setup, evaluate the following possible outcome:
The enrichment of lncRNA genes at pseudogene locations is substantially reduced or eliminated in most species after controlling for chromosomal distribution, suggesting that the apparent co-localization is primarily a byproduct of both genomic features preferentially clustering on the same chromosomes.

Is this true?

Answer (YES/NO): NO